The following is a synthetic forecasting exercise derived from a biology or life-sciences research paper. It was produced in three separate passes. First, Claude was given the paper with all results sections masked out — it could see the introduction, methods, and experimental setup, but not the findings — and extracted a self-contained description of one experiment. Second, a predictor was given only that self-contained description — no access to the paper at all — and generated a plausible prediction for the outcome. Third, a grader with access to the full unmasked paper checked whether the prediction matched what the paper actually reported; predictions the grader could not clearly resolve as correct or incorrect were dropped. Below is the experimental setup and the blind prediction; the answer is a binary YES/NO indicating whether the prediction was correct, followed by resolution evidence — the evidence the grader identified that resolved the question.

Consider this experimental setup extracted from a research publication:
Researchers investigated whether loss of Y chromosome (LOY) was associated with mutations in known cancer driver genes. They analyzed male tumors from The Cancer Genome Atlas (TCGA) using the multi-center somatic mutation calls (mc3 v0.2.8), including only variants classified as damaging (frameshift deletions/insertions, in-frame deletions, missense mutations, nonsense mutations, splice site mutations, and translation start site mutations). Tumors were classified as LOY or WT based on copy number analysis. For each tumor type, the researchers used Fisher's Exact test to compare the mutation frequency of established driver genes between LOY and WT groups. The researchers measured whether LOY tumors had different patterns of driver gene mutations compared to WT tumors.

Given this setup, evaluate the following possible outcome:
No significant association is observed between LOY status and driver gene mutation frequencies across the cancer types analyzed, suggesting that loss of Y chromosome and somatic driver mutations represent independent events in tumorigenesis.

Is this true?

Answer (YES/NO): NO